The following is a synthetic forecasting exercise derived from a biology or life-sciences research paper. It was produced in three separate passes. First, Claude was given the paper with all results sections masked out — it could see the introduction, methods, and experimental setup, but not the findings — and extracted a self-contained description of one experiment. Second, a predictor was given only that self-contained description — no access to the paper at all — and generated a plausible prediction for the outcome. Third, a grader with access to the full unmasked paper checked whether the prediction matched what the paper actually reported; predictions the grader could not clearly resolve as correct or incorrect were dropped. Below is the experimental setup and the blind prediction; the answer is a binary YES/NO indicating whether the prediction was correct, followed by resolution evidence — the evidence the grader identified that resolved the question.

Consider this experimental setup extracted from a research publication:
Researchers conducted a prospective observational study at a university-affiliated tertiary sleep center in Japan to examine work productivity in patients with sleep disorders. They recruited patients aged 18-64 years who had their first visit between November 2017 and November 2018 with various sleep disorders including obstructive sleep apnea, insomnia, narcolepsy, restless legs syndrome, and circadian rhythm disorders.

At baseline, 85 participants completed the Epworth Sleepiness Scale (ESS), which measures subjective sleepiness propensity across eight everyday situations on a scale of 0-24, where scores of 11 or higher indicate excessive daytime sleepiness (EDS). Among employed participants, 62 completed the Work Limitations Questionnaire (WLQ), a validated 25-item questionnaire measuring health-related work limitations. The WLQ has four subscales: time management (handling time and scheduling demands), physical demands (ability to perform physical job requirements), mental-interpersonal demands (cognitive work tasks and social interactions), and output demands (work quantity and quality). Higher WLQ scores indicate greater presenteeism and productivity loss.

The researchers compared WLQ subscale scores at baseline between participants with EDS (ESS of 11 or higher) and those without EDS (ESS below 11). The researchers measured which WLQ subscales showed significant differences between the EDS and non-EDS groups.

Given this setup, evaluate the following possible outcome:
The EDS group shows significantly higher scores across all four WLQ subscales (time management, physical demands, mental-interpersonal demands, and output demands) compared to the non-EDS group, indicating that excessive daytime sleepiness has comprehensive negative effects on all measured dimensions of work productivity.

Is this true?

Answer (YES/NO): NO